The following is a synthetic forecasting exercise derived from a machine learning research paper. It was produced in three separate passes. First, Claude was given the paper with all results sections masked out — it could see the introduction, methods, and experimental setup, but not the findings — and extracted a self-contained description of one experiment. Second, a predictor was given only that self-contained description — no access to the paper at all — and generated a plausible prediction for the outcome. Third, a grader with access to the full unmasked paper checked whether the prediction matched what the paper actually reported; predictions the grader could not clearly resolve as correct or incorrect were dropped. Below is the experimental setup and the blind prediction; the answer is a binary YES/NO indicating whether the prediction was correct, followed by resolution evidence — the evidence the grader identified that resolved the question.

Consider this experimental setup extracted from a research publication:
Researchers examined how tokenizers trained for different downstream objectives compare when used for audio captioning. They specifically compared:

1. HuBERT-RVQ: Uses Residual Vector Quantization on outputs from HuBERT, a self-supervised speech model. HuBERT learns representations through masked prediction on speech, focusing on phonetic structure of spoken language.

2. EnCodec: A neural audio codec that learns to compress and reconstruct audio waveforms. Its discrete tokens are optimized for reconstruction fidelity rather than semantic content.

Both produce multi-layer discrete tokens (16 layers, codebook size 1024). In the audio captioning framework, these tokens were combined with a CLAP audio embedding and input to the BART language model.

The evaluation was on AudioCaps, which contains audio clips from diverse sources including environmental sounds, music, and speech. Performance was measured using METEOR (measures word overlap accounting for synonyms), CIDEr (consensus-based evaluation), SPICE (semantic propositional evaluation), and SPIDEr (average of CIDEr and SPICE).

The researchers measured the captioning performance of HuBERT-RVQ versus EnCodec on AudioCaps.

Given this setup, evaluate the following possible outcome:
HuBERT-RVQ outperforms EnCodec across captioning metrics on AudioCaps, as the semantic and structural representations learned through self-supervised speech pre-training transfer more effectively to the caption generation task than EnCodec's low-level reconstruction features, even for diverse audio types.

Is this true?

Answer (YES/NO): NO